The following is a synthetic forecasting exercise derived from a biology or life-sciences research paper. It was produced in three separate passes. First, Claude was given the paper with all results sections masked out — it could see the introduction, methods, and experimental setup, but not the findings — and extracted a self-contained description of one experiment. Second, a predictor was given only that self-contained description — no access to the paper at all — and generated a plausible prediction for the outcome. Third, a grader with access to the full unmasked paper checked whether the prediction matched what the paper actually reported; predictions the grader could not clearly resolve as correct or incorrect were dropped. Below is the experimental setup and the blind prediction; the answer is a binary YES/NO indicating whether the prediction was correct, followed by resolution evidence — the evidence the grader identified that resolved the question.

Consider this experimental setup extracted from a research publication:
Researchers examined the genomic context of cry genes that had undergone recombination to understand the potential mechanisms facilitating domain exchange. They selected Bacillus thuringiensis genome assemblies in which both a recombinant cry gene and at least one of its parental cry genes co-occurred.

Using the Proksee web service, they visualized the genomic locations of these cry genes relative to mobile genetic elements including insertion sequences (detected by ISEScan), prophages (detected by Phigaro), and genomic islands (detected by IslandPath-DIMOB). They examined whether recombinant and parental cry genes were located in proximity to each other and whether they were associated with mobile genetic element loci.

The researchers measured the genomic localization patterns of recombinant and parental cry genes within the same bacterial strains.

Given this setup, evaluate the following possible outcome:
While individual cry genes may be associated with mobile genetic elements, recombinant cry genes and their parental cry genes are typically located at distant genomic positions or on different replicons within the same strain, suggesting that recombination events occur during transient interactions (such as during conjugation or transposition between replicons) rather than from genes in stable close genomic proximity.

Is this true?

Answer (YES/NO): NO